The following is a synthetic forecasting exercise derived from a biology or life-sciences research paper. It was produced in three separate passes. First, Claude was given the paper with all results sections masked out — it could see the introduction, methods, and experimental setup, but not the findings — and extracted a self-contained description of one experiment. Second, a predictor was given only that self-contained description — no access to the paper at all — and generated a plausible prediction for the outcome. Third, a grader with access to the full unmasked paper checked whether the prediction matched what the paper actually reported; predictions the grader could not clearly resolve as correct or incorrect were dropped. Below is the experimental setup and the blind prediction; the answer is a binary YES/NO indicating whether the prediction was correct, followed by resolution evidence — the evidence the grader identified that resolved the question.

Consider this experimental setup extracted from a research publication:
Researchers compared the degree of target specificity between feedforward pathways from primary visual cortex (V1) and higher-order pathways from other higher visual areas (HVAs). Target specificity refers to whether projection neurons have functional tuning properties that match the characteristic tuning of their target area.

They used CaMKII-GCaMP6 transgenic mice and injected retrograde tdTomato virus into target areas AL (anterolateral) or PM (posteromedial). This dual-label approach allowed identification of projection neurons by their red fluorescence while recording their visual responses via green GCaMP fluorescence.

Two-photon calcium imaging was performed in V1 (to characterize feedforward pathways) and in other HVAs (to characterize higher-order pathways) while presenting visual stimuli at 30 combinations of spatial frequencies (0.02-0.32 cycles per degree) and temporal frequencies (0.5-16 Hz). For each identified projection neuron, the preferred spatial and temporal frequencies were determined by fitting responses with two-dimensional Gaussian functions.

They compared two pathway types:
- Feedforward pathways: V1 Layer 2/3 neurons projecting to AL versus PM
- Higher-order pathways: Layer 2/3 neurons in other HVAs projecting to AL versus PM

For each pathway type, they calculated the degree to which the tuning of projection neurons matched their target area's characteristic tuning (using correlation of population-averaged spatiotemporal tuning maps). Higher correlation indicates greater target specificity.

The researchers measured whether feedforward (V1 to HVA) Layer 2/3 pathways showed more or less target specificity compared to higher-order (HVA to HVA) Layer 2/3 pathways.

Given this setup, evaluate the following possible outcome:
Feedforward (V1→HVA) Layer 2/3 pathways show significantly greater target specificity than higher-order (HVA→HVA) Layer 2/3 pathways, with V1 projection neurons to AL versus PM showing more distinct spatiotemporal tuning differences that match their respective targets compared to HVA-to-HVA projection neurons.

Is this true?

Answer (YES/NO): NO